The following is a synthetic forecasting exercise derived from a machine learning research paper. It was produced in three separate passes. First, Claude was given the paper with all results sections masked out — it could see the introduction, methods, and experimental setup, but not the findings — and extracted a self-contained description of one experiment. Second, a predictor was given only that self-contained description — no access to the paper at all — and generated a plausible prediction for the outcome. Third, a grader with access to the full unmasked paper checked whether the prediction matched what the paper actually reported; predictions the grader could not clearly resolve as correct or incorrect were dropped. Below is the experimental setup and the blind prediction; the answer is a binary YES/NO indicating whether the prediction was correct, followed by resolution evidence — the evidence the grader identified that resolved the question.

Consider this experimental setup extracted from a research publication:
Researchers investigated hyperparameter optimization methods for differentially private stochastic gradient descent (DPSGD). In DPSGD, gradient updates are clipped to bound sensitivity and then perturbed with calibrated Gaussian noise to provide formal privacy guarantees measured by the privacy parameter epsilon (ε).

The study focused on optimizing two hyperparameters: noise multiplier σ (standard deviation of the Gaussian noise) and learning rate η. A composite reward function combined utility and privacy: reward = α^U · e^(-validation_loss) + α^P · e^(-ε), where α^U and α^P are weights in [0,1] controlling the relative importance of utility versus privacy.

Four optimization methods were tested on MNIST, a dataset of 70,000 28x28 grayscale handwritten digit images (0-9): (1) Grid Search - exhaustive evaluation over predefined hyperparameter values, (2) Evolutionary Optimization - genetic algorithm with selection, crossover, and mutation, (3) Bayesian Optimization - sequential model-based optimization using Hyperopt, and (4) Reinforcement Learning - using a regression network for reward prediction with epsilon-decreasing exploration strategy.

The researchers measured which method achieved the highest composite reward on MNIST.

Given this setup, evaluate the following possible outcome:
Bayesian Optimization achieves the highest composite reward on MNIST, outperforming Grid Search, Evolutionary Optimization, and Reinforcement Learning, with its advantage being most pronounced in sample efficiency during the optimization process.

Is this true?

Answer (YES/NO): NO